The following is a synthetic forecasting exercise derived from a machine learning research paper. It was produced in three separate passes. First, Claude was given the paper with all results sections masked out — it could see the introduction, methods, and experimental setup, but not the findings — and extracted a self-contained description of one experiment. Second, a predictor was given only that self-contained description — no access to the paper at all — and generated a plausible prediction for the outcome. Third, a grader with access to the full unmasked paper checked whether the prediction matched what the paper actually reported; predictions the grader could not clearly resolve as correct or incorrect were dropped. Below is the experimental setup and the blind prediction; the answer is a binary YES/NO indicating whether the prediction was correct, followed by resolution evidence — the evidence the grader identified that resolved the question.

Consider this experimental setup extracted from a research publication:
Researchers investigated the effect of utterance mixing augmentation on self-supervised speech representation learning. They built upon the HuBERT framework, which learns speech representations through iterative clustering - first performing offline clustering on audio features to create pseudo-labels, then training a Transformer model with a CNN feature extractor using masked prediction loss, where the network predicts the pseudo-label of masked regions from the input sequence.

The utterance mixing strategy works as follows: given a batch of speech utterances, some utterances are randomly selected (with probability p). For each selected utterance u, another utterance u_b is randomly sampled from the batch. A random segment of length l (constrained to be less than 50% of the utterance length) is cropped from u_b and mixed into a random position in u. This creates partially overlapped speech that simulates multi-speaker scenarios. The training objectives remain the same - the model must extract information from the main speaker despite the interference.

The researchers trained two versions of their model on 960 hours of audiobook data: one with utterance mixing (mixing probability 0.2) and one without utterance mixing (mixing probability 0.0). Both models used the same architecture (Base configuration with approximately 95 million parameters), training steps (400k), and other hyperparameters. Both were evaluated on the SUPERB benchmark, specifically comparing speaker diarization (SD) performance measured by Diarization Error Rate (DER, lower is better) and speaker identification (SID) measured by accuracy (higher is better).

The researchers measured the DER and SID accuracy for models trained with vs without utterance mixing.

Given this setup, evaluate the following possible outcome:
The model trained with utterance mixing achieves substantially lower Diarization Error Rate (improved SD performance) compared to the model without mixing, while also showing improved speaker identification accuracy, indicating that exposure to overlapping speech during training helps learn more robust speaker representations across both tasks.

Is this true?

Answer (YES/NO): NO